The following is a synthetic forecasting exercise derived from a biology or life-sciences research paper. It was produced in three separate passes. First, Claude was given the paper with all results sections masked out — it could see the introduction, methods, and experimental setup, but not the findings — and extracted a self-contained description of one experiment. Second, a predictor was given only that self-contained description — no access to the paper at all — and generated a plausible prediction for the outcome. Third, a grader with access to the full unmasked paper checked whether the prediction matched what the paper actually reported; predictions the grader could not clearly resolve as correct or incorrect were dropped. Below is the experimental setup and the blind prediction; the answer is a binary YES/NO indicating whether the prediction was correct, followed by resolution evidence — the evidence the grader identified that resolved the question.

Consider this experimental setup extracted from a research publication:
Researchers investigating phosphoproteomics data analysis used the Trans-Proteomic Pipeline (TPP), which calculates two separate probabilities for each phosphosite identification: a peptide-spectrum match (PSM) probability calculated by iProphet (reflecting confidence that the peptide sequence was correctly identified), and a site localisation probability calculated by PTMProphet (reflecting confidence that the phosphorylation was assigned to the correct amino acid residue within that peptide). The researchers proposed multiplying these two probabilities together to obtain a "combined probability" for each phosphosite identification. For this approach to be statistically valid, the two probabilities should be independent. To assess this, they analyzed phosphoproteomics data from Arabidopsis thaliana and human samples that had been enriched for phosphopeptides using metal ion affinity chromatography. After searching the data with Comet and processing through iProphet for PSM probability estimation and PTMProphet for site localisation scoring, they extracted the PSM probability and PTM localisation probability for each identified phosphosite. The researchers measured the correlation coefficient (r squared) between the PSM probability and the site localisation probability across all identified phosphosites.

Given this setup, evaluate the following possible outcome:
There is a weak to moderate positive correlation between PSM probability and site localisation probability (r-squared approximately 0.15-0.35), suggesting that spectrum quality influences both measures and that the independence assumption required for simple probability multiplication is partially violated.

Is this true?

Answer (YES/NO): NO